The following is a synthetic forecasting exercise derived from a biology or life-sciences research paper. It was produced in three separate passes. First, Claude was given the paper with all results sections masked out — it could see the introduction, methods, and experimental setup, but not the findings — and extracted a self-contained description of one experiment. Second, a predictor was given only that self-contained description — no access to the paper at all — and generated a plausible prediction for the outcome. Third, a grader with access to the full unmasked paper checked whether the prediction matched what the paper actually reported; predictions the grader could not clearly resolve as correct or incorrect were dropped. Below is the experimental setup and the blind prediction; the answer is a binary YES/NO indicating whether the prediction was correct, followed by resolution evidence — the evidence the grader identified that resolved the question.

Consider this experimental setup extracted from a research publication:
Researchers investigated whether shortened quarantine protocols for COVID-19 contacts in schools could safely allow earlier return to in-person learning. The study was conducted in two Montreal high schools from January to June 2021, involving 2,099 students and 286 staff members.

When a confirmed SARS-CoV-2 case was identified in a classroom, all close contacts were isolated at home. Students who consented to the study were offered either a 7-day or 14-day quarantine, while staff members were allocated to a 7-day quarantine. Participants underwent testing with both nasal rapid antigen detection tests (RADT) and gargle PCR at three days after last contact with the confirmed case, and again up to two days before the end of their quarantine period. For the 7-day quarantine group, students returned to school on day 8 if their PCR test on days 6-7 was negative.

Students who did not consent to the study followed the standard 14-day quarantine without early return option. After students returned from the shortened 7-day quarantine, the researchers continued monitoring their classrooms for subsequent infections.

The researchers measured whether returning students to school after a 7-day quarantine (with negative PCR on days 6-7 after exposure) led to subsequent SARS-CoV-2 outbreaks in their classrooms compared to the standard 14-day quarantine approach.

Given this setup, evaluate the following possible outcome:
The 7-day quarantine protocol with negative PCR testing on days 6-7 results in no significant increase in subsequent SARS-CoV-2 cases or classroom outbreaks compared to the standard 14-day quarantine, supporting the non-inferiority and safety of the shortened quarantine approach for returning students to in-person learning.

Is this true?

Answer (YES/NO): YES